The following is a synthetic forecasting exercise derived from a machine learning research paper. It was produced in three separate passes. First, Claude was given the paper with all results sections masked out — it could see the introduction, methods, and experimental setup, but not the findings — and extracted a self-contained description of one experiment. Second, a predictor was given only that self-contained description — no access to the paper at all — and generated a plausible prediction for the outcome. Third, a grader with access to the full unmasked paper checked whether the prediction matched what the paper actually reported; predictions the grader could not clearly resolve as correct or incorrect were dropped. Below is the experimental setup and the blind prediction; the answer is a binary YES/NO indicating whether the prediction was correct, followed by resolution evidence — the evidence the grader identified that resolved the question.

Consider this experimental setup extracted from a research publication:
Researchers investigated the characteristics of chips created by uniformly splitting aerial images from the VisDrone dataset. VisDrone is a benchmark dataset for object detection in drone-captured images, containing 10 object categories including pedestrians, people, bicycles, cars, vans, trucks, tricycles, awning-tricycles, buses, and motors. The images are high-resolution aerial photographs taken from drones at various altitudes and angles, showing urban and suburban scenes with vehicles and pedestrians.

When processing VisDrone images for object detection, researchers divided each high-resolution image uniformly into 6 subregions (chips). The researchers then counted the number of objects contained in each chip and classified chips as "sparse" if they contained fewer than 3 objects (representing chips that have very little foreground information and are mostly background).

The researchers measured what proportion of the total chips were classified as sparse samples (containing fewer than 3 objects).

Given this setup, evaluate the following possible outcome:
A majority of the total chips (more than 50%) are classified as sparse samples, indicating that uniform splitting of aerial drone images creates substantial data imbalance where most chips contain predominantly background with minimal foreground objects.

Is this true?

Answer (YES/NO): NO